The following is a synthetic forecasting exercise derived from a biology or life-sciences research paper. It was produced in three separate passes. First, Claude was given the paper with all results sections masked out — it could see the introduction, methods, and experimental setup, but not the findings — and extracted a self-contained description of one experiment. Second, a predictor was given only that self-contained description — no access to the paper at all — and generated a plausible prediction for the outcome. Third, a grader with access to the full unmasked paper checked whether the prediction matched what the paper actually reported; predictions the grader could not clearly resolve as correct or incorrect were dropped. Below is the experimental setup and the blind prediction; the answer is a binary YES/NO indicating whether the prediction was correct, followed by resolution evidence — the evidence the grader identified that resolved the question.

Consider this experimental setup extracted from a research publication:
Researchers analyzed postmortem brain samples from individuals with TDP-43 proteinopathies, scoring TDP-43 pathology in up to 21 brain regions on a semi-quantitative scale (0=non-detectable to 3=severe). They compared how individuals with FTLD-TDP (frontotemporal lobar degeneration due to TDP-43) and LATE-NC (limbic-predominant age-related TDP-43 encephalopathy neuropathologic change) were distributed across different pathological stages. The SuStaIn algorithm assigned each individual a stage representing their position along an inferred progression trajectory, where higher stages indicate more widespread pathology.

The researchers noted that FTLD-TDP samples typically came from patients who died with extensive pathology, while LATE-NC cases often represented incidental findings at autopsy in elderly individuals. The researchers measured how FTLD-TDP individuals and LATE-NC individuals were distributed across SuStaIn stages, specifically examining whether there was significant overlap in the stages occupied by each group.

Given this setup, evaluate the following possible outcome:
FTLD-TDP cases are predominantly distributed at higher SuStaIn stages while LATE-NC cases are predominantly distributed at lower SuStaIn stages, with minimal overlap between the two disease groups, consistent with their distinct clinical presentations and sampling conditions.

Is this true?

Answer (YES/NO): NO